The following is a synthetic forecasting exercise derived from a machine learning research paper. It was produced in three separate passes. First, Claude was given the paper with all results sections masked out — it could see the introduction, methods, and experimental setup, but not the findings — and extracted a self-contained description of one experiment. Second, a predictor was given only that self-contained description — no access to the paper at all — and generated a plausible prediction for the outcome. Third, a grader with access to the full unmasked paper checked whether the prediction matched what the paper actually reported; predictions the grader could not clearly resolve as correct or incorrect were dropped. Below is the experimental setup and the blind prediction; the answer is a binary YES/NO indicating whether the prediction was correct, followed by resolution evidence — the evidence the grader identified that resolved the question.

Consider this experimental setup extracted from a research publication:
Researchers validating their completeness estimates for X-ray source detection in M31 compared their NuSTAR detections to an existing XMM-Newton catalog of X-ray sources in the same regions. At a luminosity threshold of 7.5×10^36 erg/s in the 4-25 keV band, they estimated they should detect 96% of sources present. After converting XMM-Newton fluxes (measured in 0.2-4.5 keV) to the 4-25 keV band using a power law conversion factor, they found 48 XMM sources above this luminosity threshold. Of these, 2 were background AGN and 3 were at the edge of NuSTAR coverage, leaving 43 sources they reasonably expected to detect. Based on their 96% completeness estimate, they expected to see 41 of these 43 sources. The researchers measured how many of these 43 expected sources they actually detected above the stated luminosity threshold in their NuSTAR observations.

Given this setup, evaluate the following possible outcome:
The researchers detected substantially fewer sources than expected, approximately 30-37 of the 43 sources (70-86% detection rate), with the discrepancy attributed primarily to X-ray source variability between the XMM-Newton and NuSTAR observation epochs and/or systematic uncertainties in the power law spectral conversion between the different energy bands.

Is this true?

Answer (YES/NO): NO